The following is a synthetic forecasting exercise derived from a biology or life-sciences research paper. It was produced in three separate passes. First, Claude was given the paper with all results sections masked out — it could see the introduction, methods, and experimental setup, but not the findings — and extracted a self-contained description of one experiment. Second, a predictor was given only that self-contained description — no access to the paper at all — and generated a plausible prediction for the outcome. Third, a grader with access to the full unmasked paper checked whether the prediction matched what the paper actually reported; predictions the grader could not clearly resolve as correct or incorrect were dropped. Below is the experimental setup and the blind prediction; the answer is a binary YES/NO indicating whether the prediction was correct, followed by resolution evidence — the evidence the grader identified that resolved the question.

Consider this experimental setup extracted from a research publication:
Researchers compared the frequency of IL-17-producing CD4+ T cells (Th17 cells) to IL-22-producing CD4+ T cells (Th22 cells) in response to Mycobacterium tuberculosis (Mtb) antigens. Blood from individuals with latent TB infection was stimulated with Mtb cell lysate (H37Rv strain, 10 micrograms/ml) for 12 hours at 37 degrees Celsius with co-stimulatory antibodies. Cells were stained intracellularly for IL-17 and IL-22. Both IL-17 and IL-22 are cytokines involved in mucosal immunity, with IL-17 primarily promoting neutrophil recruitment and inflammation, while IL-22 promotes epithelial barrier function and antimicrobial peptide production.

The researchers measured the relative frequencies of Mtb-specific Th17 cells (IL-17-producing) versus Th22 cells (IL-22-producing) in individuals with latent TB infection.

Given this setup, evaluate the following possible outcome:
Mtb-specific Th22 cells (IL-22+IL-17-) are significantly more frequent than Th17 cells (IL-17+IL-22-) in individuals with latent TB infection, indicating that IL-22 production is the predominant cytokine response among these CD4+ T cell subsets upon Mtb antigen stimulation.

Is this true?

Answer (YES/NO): YES